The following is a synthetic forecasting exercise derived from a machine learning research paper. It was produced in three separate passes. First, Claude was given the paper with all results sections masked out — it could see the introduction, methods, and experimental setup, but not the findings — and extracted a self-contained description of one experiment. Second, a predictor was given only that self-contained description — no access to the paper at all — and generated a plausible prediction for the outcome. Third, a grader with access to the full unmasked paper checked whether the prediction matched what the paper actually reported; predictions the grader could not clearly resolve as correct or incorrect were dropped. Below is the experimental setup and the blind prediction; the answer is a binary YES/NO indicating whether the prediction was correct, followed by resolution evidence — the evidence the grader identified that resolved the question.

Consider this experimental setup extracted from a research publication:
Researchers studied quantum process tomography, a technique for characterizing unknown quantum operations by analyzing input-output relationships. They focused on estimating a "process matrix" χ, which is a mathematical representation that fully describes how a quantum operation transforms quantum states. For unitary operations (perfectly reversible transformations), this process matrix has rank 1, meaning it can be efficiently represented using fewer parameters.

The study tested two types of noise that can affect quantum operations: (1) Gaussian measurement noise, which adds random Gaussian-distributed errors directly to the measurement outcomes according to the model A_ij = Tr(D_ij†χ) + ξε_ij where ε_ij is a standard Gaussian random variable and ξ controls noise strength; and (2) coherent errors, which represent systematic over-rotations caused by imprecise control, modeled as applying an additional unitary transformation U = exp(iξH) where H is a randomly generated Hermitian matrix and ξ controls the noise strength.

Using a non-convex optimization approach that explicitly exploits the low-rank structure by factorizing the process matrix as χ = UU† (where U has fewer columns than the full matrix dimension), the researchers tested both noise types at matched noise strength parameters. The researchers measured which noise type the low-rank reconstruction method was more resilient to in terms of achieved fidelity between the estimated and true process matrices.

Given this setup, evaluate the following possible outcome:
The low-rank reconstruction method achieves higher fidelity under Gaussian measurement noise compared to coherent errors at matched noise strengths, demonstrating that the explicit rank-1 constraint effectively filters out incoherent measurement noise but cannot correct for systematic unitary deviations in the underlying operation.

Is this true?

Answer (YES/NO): YES